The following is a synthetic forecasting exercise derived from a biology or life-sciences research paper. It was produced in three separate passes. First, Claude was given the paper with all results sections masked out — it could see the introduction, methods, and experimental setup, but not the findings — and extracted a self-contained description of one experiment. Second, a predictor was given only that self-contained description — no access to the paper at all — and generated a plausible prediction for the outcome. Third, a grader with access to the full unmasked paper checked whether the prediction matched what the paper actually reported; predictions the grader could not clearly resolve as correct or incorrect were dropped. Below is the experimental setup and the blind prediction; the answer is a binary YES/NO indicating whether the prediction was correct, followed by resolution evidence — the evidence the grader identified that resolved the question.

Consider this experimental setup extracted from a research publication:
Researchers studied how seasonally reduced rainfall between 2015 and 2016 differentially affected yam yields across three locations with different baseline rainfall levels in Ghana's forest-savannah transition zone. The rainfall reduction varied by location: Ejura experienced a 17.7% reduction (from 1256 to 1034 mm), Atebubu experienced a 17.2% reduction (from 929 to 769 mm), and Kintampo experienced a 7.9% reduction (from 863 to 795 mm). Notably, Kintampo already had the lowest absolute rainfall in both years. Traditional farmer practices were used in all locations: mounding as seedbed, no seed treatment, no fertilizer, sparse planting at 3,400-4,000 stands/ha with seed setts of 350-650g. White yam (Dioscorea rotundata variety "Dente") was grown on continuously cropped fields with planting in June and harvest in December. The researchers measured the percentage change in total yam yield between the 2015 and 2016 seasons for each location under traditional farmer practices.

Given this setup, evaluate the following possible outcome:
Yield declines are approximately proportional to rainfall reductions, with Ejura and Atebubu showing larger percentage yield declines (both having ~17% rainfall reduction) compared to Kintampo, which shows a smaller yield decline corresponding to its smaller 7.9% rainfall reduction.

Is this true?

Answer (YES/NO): NO